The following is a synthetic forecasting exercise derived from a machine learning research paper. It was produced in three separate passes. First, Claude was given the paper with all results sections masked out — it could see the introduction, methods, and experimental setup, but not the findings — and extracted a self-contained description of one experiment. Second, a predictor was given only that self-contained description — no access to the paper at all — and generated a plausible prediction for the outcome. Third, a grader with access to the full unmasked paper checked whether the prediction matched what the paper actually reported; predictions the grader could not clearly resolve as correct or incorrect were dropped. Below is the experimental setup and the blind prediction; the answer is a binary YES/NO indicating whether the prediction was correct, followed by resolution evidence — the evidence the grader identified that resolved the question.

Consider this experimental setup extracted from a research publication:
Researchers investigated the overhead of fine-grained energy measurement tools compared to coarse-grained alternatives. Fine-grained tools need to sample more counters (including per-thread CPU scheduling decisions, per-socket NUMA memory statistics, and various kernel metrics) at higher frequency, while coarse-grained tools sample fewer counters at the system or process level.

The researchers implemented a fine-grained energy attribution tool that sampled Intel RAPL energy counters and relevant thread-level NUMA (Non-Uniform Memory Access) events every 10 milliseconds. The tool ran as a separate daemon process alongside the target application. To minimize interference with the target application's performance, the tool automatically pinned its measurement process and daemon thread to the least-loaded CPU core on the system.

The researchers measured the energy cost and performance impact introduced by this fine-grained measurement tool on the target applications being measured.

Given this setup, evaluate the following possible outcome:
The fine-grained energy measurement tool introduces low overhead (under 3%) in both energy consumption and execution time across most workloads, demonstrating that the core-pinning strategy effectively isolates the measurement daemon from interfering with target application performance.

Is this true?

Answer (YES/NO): NO